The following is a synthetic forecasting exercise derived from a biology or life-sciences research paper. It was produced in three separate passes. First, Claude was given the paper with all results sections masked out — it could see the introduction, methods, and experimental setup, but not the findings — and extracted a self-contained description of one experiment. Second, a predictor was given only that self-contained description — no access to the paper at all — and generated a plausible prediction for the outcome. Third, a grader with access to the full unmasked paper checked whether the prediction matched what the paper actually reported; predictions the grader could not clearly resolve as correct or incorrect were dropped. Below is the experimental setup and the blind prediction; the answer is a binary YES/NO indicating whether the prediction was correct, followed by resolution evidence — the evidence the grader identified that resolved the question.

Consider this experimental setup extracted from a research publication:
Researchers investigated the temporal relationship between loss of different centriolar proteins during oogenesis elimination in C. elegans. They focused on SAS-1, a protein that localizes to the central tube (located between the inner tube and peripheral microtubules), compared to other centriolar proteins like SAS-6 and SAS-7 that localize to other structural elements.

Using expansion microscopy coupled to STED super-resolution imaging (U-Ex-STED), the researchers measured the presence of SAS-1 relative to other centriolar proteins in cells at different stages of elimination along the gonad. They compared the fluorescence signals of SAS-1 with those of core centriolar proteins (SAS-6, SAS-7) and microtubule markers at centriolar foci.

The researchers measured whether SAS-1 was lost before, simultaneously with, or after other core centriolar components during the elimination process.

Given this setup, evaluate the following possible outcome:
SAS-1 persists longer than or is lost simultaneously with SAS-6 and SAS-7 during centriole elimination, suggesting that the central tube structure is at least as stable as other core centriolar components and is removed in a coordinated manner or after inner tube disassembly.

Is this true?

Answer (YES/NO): NO